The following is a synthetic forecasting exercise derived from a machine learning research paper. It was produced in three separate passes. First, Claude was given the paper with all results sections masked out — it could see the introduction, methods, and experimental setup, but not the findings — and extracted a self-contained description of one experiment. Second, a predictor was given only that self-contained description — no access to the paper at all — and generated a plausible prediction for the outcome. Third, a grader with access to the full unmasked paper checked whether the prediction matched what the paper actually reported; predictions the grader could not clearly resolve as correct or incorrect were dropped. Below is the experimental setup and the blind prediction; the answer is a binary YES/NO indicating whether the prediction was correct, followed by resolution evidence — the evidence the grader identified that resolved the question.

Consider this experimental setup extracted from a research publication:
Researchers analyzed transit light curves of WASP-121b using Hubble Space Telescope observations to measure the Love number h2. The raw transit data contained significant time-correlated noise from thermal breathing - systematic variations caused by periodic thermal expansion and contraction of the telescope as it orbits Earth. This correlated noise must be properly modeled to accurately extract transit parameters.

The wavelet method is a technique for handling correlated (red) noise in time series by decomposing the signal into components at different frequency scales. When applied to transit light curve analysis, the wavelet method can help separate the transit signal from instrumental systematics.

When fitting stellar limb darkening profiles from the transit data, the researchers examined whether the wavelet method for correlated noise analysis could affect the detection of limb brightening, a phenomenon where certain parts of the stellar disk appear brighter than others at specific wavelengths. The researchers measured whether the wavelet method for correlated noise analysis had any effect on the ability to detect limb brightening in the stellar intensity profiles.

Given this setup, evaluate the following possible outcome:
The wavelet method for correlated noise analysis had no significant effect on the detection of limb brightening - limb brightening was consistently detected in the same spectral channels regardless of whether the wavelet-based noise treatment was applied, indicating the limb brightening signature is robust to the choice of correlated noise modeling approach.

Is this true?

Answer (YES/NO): NO